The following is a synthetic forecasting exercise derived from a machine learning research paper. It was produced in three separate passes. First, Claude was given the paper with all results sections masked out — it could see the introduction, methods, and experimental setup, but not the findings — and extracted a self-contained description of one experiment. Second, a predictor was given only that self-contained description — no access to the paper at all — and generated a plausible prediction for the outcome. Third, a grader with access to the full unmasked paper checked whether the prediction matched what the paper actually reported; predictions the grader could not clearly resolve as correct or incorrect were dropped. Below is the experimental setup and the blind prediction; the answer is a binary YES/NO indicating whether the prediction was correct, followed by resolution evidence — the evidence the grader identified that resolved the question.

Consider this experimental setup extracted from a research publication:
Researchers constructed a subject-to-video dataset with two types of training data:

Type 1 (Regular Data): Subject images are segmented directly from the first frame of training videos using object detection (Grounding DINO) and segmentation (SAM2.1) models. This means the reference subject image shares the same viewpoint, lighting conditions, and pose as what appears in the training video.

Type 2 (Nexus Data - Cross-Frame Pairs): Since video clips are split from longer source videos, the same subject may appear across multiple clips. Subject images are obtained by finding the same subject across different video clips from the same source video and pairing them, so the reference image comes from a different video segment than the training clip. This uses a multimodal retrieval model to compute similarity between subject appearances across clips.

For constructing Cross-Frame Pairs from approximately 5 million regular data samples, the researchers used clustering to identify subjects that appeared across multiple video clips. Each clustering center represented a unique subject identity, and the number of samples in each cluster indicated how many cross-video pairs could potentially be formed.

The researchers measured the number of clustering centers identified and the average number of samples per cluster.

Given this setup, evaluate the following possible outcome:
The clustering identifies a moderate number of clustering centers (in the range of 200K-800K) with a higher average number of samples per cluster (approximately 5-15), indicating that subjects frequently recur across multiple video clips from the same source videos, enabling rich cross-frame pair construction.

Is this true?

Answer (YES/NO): YES